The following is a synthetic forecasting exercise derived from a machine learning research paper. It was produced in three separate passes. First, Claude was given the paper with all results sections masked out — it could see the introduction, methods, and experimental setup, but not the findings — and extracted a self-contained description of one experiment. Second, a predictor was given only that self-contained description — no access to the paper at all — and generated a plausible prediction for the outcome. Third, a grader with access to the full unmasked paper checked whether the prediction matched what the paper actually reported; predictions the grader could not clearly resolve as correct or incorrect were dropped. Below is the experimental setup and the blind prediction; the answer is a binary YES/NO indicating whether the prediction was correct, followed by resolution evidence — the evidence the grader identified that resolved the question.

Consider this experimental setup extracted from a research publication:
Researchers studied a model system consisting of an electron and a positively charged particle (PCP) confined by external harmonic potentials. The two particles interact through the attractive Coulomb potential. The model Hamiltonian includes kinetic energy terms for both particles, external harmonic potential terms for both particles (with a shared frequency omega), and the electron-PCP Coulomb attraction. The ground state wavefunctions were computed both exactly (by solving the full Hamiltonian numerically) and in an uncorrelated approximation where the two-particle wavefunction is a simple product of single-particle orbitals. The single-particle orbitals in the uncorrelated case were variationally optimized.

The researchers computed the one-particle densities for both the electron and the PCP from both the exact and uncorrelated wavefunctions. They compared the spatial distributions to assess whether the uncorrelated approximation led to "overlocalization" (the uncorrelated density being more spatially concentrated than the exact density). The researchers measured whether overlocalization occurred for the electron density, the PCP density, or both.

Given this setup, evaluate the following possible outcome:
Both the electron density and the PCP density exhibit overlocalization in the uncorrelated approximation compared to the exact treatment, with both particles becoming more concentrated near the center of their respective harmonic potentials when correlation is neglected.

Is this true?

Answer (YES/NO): NO